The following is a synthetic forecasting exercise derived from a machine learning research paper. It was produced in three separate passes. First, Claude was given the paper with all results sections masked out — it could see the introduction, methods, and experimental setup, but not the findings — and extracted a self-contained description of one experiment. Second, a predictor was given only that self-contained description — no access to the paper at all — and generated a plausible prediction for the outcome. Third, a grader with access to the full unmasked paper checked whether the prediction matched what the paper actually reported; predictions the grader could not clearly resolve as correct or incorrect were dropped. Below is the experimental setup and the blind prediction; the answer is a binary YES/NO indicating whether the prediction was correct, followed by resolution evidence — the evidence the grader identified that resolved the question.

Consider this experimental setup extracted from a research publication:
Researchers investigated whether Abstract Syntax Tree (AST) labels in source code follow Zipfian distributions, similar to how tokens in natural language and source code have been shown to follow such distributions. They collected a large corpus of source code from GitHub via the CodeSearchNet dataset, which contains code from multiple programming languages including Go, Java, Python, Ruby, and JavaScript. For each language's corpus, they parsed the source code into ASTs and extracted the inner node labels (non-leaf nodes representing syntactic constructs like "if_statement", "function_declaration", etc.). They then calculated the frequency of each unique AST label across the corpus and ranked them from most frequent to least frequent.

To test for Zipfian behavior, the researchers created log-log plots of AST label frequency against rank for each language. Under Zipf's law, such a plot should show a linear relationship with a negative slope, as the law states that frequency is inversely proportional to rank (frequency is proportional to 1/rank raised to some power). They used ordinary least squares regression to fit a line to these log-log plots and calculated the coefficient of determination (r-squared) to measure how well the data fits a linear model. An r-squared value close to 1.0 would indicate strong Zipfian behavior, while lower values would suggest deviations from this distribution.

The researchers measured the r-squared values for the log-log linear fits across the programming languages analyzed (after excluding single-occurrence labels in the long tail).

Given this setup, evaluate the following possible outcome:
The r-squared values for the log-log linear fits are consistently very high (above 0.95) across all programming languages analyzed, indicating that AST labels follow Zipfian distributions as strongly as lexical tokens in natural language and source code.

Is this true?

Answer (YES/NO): NO